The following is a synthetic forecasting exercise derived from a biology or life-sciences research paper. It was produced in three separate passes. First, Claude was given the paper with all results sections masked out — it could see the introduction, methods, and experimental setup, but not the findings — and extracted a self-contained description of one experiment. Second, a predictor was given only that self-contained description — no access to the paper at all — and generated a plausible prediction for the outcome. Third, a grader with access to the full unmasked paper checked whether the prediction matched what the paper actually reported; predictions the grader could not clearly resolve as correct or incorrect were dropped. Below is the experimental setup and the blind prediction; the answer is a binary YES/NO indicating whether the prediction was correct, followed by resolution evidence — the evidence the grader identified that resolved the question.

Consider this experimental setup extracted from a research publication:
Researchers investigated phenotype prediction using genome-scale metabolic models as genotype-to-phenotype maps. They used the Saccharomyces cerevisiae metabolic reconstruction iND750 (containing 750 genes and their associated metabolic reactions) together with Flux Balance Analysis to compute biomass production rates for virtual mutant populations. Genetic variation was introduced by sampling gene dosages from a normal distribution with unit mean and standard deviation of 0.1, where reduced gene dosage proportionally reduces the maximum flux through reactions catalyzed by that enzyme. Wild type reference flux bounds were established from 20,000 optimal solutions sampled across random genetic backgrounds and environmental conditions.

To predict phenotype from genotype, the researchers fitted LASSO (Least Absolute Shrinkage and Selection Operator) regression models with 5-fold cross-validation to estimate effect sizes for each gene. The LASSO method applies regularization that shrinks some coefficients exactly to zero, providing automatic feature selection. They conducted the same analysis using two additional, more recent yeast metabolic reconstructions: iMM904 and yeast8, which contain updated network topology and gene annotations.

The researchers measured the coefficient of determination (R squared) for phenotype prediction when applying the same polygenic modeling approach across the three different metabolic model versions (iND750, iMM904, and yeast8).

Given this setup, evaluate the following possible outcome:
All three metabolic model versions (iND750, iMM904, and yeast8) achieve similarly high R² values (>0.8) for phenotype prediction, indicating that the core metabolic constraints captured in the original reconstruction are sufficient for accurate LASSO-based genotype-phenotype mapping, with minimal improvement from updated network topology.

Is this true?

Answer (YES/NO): NO